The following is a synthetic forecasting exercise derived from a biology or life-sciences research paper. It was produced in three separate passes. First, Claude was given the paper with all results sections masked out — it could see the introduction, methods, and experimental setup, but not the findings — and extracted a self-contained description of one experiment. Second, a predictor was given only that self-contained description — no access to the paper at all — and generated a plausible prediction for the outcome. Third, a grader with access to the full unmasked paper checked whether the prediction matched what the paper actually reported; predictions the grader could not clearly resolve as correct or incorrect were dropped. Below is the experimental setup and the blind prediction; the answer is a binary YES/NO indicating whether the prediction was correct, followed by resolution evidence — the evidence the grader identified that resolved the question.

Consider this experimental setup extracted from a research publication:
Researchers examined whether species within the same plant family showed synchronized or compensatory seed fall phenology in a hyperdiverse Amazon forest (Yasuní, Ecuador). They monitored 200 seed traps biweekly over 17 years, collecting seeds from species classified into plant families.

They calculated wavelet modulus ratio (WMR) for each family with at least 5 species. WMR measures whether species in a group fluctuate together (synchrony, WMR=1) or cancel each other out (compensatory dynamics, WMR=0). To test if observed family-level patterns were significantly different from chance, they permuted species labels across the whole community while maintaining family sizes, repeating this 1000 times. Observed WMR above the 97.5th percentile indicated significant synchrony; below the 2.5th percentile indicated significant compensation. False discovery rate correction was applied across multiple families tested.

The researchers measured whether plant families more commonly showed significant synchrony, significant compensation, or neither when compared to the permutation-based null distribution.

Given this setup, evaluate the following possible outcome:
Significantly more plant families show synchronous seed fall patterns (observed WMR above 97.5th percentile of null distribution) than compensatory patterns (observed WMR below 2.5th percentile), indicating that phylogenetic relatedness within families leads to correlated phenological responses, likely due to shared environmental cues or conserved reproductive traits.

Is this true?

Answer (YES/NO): NO